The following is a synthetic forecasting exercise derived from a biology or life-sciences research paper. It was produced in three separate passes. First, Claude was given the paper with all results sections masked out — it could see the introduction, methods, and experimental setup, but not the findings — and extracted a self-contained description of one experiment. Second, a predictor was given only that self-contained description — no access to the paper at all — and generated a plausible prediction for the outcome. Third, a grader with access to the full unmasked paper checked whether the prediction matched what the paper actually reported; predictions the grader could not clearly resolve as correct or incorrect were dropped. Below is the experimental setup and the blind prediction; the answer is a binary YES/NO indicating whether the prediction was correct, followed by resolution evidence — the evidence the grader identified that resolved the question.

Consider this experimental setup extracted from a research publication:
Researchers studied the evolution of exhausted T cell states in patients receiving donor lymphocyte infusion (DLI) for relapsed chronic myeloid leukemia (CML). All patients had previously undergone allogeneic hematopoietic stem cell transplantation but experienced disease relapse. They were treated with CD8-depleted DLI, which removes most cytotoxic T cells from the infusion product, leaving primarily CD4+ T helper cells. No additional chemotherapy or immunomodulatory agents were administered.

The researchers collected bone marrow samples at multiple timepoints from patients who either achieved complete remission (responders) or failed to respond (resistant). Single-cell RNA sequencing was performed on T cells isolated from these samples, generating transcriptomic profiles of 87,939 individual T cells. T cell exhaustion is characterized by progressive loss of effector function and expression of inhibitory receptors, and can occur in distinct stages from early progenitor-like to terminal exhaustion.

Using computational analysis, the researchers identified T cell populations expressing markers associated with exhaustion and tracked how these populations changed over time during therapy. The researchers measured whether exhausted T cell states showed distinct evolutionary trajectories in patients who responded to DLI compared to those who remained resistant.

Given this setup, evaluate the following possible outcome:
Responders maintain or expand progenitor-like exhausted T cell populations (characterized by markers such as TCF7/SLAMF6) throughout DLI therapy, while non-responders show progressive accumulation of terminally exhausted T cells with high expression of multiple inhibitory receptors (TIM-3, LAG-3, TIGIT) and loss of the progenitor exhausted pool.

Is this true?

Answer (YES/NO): NO